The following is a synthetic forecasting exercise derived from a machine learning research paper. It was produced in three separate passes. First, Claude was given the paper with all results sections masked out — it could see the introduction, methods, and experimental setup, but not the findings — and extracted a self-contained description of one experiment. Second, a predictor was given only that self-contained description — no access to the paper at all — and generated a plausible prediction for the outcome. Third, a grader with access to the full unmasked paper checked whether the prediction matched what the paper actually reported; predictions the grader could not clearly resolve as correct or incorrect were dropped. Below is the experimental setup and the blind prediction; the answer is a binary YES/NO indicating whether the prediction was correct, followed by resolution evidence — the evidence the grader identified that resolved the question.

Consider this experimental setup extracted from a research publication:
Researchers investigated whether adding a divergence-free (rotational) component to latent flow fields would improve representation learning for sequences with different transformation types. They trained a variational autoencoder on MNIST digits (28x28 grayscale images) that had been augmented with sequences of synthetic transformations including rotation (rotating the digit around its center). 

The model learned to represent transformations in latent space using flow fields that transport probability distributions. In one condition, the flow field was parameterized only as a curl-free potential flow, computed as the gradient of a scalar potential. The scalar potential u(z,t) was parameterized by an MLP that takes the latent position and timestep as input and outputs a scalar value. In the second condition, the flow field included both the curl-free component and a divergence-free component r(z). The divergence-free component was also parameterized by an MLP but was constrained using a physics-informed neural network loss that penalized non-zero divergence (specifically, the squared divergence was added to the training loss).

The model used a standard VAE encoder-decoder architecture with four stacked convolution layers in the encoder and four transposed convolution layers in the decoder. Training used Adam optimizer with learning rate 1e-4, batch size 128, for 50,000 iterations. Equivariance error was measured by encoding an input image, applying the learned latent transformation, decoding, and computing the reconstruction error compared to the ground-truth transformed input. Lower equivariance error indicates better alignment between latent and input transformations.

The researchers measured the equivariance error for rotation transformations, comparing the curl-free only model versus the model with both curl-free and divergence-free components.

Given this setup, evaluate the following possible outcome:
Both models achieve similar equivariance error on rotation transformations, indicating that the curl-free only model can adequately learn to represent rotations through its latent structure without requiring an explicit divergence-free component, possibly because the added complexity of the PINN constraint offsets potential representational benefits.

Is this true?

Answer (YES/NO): NO